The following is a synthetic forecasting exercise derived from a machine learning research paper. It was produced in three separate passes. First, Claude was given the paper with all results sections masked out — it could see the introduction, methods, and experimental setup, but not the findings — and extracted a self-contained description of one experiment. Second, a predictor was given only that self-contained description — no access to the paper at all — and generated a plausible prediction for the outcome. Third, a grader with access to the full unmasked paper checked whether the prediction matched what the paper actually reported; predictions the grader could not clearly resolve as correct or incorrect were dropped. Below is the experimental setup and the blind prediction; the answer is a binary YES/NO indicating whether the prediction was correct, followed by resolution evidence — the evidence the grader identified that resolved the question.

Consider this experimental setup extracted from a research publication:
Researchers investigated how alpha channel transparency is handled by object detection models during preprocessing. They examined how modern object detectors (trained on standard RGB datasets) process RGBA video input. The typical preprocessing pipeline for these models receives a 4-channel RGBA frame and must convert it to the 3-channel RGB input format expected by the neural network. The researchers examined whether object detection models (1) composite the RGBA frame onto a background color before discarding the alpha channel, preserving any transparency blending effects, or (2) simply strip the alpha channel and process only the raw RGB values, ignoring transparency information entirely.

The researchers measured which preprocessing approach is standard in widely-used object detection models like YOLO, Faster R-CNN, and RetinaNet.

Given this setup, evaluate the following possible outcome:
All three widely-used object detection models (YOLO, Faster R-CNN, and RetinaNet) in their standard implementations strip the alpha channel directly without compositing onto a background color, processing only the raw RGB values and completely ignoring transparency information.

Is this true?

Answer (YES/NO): YES